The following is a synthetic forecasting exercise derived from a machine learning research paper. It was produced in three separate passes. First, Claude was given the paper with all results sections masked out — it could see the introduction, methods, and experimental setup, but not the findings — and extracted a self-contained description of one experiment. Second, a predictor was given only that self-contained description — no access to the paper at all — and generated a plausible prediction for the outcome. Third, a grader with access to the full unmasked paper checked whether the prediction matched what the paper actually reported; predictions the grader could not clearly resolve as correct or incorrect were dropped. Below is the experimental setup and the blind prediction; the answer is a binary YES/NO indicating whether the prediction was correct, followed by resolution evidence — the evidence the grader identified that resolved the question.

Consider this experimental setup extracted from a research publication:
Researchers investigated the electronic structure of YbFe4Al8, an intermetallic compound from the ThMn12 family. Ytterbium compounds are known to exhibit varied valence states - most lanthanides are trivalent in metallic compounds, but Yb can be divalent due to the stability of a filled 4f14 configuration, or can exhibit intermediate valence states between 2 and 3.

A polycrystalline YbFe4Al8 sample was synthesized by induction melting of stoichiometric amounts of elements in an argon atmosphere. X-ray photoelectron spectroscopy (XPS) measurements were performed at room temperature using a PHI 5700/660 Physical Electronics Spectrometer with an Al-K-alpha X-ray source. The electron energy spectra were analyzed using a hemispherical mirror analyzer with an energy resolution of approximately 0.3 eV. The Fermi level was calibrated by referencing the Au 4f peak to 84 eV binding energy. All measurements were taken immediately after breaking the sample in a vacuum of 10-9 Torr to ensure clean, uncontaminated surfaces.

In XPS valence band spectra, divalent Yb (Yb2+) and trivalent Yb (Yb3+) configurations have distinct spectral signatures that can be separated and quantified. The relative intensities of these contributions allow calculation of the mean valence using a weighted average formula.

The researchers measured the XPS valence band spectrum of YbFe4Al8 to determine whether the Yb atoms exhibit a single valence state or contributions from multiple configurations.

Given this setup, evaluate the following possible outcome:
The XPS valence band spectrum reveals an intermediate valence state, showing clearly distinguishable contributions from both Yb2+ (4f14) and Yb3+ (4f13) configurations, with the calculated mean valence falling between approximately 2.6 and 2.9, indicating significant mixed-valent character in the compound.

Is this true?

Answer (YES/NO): YES